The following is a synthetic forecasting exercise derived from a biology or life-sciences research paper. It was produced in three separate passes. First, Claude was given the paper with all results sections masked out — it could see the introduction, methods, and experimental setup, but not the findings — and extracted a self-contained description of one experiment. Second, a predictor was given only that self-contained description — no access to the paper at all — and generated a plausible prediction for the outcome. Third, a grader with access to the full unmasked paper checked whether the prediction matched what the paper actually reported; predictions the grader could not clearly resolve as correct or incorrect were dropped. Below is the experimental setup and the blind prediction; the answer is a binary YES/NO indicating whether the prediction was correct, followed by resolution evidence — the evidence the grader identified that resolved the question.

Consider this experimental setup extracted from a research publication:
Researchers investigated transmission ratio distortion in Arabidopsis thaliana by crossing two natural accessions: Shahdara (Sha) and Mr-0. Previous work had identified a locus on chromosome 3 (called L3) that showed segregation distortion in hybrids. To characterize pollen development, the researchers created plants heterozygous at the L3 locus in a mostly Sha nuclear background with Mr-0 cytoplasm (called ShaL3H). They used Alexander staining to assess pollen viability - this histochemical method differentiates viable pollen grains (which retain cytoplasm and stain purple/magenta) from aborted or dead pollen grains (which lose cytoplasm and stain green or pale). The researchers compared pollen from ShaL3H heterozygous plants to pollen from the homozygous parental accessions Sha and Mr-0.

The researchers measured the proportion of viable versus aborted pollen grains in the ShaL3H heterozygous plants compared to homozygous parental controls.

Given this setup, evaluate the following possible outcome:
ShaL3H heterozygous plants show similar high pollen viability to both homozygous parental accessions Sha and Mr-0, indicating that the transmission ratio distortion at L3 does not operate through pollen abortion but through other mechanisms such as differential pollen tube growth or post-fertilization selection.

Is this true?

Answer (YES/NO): NO